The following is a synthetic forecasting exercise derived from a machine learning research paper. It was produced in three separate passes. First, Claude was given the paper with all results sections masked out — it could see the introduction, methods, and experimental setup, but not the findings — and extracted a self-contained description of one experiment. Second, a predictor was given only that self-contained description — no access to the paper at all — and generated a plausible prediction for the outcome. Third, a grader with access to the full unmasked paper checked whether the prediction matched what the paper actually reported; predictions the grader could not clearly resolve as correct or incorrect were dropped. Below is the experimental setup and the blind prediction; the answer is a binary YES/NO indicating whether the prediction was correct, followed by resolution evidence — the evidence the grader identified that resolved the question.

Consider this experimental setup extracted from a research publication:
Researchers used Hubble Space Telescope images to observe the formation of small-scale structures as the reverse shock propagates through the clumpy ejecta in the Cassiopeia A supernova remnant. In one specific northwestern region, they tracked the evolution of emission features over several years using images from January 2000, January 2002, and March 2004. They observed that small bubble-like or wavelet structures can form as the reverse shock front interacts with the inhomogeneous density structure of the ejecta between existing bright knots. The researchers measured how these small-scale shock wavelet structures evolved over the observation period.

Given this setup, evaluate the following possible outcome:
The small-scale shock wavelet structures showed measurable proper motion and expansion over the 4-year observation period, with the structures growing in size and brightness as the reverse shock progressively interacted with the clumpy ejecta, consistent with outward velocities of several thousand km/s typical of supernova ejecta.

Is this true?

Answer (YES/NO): YES